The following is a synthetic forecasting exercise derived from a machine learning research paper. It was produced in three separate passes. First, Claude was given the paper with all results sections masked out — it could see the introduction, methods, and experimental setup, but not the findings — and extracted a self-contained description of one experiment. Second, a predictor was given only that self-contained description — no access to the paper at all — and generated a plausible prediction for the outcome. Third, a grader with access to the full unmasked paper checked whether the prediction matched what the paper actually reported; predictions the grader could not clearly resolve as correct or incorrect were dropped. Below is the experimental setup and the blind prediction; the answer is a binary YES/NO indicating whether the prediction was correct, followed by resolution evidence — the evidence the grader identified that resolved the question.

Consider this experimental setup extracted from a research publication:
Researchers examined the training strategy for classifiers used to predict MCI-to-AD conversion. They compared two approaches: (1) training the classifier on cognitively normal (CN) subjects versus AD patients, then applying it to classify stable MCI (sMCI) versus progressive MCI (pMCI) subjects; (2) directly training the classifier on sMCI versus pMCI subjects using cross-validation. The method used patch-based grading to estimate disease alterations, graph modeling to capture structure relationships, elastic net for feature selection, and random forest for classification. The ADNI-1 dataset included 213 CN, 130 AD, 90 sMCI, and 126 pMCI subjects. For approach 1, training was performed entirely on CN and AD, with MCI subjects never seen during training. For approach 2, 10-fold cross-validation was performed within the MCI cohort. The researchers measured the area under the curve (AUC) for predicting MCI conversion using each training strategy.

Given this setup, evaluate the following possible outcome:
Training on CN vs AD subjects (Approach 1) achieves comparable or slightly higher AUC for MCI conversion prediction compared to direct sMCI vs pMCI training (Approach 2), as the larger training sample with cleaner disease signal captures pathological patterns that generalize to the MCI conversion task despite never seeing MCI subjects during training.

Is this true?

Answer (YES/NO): YES